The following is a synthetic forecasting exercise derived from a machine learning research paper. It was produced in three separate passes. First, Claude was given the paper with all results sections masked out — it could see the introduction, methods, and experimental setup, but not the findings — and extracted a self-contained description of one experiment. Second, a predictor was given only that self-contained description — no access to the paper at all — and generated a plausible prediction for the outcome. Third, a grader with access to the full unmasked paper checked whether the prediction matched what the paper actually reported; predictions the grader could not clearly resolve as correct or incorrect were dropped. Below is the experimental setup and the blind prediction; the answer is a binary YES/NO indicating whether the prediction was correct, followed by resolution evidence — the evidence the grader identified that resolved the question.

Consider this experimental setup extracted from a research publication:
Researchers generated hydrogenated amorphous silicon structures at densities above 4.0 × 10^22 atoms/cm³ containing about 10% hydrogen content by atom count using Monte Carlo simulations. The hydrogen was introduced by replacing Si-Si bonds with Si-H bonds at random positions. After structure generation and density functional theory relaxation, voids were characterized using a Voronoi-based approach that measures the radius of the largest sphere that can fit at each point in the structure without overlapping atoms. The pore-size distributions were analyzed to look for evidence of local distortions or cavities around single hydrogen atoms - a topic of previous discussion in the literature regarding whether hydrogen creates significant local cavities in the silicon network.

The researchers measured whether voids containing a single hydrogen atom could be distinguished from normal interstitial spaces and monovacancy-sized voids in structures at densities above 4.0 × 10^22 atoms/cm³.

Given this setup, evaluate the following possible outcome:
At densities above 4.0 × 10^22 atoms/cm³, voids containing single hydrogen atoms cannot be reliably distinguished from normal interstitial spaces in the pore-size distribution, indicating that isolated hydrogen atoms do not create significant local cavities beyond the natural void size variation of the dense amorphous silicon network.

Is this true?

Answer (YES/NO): YES